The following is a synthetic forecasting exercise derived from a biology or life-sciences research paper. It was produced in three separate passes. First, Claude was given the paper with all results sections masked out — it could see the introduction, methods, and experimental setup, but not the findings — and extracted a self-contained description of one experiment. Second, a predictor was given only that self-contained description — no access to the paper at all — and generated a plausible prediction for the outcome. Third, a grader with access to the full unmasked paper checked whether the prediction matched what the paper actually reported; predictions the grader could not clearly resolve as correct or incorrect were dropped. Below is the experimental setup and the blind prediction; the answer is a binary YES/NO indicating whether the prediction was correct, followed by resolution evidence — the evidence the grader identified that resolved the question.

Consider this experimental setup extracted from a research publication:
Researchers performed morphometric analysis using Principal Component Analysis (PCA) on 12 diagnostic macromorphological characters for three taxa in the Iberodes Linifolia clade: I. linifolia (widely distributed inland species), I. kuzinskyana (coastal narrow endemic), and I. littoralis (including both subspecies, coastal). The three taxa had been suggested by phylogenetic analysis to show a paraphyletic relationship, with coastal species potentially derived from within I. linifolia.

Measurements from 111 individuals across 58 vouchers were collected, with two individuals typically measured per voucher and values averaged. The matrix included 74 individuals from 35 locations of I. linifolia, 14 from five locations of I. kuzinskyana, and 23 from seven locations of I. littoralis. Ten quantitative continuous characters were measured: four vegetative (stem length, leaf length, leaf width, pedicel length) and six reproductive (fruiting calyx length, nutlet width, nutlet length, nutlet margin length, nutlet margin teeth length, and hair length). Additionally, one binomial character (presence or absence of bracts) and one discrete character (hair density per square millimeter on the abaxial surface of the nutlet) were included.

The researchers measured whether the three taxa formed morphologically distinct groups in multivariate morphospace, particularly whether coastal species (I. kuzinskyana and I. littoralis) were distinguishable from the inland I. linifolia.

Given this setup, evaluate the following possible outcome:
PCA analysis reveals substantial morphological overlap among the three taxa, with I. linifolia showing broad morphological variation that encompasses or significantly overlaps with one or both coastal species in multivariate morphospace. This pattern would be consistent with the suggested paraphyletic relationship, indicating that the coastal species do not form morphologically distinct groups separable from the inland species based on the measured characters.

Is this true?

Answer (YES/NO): NO